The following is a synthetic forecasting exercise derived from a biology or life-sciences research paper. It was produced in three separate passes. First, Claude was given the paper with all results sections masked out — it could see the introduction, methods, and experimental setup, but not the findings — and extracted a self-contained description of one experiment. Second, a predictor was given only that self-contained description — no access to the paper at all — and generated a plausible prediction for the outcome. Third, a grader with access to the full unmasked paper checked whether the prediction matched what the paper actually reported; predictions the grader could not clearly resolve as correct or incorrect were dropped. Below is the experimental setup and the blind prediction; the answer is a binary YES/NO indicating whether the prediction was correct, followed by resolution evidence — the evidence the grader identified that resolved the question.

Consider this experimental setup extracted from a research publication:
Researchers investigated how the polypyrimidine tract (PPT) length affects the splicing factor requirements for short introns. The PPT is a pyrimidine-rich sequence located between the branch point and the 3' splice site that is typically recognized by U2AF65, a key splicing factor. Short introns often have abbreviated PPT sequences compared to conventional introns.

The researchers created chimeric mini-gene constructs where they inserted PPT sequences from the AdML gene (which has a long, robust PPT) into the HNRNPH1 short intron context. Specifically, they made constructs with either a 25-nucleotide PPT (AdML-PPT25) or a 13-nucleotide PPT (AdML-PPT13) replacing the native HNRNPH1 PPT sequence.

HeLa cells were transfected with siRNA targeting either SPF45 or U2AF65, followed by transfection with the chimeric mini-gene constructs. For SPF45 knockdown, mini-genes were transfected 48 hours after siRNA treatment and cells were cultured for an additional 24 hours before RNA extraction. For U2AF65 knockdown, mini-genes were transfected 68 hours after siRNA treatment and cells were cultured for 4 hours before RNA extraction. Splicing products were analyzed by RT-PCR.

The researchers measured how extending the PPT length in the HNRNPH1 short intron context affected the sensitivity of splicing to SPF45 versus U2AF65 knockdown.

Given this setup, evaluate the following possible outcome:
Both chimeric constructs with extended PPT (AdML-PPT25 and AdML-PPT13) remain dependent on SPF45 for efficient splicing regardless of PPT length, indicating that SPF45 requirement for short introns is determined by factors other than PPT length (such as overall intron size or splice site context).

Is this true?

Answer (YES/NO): NO